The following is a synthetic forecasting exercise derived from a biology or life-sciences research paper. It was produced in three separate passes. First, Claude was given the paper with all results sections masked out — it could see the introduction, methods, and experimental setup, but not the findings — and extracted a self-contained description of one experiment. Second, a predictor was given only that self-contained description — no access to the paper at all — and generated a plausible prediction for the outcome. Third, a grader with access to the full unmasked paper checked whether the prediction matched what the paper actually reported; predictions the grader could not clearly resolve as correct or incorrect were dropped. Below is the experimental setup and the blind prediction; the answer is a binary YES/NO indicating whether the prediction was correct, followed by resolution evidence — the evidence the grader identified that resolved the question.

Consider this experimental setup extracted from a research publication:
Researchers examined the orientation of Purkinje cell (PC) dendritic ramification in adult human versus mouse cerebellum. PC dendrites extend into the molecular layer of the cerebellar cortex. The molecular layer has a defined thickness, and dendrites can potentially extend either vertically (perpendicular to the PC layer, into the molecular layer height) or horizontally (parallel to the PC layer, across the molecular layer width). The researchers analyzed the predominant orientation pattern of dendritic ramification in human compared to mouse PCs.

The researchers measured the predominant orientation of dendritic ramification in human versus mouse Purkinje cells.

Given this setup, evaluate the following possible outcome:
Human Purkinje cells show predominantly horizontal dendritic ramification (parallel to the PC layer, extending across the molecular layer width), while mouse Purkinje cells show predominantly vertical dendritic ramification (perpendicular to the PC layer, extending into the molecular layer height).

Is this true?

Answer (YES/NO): NO